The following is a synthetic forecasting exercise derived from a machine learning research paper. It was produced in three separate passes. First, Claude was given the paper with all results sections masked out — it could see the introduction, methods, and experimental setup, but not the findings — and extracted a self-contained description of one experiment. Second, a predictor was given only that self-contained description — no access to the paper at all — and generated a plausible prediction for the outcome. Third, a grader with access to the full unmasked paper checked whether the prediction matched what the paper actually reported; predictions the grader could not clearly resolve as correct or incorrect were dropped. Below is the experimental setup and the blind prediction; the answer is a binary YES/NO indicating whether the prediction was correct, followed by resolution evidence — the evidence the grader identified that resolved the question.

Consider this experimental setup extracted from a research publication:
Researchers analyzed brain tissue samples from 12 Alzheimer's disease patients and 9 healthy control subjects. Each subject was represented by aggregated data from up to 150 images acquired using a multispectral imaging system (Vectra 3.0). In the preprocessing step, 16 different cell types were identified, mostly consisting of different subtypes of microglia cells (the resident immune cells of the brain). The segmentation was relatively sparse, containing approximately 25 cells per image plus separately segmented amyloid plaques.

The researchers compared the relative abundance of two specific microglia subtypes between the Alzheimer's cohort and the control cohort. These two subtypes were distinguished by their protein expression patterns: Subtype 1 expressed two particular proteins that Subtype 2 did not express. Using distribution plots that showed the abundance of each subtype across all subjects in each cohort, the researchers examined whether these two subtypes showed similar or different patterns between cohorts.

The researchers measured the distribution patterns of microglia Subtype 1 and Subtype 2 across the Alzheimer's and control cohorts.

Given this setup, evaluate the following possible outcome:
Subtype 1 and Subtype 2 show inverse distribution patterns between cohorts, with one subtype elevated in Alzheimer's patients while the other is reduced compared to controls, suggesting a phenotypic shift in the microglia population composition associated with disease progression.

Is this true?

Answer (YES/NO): YES